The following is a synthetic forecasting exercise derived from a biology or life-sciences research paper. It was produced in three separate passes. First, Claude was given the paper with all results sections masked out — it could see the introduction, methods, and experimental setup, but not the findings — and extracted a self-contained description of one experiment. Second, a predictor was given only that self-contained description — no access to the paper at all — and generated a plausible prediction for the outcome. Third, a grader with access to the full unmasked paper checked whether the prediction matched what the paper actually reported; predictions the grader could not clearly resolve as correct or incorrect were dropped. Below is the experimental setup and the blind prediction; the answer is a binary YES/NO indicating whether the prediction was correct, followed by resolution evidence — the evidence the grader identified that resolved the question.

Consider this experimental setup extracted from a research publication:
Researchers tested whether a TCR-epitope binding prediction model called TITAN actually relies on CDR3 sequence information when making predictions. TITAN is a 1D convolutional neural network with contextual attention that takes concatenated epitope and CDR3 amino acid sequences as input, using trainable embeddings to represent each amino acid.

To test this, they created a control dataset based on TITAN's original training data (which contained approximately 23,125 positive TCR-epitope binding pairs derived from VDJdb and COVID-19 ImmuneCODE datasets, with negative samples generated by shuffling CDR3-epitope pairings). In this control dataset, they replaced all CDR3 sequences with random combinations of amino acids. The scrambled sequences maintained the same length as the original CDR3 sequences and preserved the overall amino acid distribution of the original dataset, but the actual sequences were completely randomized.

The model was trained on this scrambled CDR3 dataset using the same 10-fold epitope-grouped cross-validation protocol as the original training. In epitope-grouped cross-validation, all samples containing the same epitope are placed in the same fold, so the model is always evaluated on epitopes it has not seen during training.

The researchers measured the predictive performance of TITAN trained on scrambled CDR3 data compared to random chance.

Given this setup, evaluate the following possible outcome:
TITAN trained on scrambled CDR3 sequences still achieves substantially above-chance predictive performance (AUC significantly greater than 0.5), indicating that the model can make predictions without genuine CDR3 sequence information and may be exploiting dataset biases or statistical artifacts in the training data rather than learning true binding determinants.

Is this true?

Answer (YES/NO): YES